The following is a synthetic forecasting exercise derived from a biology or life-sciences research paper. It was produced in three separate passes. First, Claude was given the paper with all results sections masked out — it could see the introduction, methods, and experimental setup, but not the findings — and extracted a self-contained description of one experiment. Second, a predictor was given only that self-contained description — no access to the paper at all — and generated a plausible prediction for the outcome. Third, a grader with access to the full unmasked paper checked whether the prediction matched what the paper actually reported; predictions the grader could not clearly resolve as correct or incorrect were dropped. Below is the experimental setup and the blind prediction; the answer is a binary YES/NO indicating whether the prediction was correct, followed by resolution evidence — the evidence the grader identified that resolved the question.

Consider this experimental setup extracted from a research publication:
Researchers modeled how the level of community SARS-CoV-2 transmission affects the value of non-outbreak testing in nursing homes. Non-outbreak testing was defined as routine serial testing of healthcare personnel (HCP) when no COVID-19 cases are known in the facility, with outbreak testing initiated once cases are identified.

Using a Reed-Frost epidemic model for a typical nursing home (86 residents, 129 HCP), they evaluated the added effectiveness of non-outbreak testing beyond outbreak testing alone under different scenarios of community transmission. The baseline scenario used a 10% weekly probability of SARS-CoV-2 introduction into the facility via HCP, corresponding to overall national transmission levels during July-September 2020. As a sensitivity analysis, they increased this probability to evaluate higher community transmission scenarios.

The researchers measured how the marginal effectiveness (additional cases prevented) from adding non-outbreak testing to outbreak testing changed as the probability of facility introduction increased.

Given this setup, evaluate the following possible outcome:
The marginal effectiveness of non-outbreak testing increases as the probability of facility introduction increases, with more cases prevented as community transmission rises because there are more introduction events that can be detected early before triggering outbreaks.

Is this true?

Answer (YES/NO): NO